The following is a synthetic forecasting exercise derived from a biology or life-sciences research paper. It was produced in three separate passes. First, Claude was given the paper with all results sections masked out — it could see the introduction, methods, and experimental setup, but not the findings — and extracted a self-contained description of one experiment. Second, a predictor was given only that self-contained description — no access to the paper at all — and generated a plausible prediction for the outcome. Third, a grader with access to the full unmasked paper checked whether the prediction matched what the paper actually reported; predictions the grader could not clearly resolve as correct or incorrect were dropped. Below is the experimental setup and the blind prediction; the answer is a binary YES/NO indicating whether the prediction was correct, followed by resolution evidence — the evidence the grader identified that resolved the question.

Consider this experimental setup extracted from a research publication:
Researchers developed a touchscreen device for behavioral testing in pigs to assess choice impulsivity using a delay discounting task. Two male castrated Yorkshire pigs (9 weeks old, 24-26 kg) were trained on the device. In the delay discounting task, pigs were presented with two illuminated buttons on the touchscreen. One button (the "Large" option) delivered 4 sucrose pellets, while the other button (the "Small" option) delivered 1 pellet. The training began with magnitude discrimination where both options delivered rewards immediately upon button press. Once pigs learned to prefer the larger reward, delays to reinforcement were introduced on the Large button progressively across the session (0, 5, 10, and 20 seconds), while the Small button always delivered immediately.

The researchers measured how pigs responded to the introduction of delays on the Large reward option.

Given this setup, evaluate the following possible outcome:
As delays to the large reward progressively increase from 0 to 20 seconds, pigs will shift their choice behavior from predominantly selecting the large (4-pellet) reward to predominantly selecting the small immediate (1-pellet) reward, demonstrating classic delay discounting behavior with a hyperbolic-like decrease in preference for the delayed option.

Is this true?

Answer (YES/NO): NO